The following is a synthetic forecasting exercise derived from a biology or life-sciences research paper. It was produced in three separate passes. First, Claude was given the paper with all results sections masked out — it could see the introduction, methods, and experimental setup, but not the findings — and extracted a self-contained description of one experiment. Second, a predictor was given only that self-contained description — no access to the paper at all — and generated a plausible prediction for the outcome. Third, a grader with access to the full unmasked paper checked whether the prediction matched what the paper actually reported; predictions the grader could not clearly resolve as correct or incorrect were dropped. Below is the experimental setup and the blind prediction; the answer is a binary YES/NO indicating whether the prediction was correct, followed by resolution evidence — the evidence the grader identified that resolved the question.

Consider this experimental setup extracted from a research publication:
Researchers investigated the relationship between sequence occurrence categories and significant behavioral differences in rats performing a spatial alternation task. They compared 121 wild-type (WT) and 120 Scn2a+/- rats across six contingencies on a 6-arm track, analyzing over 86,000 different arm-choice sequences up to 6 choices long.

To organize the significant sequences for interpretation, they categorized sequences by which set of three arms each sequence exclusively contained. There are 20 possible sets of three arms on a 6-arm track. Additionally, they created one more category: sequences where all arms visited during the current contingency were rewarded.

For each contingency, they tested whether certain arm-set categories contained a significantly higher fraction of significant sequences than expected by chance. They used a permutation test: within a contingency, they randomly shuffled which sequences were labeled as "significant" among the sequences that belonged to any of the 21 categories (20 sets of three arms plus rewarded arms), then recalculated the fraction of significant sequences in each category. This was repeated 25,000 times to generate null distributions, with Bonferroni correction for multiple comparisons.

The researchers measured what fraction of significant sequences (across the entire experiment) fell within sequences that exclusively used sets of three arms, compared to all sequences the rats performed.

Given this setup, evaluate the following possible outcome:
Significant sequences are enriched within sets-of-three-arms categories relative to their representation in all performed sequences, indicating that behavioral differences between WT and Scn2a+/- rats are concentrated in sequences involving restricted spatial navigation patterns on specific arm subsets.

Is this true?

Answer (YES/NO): YES